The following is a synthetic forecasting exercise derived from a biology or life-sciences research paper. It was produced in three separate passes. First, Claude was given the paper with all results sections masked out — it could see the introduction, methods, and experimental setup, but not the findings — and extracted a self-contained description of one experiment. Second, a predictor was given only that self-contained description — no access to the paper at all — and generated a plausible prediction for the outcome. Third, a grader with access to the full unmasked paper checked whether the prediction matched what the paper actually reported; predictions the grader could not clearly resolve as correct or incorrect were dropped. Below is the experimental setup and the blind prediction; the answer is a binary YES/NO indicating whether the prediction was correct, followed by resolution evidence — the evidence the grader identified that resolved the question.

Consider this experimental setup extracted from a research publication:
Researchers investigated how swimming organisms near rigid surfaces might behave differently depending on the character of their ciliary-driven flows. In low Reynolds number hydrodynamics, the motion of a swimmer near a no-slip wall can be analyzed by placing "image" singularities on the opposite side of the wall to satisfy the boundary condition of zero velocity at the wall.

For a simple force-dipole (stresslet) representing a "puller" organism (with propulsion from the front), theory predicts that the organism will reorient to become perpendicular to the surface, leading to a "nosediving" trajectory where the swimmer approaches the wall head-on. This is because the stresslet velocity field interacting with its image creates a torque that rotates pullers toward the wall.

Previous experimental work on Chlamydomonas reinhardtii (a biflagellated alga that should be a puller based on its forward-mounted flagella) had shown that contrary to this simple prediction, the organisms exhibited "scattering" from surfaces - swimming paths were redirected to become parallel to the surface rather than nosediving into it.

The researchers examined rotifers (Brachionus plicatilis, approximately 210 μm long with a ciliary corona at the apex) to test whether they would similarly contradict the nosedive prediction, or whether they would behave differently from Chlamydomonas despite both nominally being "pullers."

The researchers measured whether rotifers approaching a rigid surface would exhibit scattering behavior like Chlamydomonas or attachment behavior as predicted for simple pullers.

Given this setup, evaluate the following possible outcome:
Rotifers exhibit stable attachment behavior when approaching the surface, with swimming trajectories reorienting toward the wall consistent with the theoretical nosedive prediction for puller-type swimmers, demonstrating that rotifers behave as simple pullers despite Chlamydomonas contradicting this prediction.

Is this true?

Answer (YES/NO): NO